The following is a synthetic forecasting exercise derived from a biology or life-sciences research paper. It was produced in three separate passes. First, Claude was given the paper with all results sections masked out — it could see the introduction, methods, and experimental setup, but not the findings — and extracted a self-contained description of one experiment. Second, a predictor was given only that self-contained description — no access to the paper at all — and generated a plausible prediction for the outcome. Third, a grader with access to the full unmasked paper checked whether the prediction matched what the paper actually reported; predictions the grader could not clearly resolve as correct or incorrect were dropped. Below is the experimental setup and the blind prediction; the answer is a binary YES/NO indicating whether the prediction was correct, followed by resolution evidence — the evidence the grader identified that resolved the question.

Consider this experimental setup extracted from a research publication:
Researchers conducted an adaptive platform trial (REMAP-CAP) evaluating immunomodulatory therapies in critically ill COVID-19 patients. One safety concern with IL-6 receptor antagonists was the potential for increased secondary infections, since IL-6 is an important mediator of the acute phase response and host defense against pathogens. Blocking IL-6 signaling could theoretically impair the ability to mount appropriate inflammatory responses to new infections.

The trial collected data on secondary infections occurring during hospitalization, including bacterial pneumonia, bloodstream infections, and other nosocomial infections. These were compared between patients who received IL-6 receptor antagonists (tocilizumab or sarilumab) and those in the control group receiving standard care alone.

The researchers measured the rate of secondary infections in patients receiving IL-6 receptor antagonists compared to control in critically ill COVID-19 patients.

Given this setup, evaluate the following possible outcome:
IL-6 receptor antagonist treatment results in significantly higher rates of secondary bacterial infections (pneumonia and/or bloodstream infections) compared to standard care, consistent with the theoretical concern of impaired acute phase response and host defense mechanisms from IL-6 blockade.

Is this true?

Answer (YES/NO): NO